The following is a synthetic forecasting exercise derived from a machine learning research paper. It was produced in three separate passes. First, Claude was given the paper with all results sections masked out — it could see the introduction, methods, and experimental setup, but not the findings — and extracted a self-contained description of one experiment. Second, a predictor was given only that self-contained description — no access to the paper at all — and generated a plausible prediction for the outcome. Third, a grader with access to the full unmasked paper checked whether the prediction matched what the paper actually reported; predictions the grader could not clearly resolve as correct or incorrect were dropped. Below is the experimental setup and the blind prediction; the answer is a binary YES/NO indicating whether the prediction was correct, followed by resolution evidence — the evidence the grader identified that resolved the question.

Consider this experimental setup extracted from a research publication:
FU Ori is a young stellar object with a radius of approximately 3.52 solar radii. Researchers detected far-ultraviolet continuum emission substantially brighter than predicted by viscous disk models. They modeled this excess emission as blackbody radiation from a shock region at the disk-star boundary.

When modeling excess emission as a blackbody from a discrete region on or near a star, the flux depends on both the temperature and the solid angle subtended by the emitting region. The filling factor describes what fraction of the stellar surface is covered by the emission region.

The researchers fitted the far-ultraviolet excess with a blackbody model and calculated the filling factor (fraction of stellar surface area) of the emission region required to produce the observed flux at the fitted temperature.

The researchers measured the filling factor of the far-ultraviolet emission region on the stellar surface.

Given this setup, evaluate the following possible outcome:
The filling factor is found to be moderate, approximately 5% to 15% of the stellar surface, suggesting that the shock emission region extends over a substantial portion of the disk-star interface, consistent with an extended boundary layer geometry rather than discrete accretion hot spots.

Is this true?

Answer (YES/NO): NO